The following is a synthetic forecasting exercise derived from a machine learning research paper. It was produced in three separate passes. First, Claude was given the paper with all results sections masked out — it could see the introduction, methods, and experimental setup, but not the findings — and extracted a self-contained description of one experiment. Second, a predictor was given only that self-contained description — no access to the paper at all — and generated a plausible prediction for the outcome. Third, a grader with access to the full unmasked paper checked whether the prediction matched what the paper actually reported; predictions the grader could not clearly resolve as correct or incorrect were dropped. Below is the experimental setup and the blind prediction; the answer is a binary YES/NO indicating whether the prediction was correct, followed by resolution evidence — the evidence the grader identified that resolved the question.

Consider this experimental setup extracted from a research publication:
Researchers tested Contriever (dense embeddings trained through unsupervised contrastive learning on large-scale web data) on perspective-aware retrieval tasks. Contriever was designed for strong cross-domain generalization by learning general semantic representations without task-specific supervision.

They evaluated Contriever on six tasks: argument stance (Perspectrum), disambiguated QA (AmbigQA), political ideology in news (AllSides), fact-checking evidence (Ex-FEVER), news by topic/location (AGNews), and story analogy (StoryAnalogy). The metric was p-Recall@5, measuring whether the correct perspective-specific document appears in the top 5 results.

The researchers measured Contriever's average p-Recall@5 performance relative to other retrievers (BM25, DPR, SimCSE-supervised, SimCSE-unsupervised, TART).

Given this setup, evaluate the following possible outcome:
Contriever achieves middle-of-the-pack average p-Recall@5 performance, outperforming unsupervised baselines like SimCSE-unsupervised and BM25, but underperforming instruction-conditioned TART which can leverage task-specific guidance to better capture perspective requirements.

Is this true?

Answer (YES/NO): NO